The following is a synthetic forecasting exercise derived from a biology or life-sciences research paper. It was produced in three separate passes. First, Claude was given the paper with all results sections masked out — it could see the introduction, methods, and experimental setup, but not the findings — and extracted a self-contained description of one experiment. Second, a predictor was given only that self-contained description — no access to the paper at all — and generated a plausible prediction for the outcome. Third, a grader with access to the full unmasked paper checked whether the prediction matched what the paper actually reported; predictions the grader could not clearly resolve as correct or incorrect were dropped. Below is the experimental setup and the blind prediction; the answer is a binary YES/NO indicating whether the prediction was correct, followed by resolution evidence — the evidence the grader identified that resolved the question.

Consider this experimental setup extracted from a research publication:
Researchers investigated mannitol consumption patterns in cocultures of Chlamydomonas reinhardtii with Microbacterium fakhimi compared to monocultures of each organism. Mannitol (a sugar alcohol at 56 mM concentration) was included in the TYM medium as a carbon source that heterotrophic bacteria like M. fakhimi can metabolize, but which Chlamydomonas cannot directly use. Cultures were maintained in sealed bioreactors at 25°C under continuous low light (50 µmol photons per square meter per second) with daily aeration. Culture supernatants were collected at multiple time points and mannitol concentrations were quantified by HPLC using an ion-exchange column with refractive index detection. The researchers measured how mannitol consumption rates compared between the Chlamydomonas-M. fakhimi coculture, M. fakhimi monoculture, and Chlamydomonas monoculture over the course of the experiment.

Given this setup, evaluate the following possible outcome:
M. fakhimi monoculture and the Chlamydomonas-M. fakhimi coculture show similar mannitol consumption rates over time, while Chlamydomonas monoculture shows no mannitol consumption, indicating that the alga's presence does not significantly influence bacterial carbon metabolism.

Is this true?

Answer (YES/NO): NO